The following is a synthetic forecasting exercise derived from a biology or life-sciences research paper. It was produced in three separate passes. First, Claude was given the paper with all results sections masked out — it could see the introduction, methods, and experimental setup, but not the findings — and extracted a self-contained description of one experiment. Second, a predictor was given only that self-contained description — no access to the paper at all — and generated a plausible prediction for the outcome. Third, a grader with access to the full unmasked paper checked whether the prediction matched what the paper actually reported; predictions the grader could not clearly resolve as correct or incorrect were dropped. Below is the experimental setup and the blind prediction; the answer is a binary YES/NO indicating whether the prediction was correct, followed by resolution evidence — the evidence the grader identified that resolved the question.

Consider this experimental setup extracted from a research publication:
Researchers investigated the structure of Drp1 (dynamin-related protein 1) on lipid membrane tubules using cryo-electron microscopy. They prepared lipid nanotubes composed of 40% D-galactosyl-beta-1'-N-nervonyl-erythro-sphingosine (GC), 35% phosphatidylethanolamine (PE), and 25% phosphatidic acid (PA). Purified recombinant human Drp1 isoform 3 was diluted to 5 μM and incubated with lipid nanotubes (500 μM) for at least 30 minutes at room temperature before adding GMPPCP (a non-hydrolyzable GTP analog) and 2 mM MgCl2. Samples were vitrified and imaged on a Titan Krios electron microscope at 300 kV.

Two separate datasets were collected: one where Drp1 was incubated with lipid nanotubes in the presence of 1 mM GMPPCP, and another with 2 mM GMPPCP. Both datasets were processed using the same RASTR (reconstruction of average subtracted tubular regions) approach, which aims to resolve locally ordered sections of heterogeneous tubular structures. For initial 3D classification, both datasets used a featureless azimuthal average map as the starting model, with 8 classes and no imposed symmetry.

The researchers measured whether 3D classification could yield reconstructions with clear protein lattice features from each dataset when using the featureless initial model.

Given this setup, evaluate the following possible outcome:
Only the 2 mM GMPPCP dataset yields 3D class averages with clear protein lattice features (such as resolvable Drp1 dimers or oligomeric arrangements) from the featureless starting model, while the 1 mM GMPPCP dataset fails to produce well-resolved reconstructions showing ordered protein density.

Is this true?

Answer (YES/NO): NO